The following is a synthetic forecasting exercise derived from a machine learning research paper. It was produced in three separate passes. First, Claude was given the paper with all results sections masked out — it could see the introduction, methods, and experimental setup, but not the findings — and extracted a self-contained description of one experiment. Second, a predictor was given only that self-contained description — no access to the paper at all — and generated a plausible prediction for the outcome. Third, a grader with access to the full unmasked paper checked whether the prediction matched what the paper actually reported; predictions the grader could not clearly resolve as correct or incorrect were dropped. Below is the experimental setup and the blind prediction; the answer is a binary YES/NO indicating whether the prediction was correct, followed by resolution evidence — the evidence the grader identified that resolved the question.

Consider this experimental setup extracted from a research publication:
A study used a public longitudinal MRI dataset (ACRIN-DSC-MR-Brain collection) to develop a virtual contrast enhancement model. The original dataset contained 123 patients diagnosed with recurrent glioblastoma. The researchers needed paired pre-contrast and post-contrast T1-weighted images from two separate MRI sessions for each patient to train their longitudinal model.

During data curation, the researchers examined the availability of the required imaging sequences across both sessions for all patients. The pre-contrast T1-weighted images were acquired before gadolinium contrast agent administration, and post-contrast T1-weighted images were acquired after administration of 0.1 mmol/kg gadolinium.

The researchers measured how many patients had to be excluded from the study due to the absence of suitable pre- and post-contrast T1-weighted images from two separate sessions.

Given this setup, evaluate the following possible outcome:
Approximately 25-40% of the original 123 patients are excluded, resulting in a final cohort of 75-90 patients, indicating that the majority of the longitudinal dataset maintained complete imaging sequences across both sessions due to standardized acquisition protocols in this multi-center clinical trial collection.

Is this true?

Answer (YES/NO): NO